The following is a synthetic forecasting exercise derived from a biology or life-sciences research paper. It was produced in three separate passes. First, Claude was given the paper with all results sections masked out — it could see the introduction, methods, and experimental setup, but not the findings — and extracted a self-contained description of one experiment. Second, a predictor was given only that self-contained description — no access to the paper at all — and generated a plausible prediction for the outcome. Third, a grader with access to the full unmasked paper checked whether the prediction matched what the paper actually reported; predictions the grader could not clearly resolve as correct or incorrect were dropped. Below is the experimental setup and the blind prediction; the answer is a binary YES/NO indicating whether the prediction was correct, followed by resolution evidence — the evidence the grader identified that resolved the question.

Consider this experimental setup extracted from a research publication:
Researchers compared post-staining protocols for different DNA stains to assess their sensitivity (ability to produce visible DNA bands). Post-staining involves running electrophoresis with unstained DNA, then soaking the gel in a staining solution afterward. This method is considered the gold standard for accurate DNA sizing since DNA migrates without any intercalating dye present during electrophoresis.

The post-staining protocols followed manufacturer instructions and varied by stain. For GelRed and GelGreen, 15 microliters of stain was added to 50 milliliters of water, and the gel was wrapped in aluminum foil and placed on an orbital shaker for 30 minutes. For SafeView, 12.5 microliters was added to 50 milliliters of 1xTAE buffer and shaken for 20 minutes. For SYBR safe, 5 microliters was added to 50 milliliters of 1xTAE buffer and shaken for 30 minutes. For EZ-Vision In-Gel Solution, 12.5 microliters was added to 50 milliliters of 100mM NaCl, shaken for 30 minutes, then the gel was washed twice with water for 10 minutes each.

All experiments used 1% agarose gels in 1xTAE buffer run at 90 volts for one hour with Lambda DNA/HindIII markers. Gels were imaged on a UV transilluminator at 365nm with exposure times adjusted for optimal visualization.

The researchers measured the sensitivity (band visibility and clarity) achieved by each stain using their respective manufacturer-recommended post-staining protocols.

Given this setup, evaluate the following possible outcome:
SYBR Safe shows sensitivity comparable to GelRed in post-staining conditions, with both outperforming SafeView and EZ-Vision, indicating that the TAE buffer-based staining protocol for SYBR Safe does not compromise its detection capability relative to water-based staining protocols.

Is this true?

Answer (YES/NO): NO